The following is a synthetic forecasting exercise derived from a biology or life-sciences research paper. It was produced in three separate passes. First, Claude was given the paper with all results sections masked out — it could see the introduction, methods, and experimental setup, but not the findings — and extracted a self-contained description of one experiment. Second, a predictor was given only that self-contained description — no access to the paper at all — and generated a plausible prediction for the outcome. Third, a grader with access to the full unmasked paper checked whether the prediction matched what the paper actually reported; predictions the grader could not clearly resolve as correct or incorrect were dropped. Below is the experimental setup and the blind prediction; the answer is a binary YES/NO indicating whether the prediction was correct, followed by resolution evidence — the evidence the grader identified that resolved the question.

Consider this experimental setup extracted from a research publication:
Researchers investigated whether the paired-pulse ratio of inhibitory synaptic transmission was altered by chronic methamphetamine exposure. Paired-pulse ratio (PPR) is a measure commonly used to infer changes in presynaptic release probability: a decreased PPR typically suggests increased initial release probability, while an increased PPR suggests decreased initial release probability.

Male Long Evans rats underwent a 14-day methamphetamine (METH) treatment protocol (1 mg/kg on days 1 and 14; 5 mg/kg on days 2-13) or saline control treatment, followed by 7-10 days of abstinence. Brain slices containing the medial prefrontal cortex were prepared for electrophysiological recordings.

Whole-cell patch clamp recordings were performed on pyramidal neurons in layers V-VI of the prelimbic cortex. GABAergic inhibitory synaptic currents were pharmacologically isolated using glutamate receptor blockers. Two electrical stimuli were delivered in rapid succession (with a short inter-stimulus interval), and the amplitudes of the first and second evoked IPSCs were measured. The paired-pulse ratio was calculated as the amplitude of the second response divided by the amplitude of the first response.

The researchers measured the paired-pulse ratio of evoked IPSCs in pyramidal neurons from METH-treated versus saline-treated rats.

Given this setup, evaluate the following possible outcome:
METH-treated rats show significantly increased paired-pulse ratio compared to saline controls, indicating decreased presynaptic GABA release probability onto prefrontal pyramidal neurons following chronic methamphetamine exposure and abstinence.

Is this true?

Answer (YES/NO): NO